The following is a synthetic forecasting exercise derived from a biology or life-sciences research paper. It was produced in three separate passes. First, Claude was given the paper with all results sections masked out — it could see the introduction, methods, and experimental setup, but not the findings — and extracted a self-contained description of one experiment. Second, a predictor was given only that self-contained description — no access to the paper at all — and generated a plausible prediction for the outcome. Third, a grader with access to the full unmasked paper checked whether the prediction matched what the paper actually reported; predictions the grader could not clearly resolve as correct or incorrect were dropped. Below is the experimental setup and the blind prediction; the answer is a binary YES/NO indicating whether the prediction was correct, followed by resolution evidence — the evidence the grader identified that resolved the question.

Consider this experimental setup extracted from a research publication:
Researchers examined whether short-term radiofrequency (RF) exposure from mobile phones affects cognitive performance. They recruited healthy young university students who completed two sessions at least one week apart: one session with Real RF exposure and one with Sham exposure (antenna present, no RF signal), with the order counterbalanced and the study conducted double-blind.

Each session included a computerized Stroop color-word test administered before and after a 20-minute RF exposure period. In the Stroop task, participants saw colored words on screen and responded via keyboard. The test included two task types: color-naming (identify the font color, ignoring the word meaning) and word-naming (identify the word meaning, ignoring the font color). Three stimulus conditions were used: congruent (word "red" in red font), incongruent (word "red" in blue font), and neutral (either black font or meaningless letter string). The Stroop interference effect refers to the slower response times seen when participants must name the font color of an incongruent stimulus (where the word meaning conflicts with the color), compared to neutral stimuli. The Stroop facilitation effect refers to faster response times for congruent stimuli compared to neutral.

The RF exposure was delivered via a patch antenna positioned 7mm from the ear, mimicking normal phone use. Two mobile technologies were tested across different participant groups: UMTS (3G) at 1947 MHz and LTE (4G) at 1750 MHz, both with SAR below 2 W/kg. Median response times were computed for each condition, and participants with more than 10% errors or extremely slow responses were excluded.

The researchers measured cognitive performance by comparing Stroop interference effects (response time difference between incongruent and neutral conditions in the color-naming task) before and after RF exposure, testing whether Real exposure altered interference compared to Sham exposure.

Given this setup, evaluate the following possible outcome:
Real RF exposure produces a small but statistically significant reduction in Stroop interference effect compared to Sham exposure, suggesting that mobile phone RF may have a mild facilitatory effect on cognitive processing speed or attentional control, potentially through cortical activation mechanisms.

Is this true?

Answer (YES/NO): NO